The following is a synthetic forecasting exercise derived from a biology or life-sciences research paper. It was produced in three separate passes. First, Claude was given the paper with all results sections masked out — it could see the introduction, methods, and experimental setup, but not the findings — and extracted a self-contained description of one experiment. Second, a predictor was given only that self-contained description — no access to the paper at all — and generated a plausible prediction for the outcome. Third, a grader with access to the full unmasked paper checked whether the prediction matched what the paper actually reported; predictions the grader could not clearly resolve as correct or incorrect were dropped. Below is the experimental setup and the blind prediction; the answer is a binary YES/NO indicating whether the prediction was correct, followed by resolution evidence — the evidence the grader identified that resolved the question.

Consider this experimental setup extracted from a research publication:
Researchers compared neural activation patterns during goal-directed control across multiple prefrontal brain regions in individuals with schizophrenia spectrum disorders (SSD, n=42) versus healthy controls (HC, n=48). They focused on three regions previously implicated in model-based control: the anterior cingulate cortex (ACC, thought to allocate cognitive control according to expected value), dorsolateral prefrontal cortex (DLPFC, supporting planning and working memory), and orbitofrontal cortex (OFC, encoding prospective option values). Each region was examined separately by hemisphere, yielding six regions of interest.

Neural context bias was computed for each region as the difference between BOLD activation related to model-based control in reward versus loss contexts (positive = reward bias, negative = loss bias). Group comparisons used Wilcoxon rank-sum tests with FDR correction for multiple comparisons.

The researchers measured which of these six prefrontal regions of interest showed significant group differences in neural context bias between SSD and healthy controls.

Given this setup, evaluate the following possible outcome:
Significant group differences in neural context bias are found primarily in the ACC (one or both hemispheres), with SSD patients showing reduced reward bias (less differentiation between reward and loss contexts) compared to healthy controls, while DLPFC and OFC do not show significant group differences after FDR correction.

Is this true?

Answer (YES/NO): NO